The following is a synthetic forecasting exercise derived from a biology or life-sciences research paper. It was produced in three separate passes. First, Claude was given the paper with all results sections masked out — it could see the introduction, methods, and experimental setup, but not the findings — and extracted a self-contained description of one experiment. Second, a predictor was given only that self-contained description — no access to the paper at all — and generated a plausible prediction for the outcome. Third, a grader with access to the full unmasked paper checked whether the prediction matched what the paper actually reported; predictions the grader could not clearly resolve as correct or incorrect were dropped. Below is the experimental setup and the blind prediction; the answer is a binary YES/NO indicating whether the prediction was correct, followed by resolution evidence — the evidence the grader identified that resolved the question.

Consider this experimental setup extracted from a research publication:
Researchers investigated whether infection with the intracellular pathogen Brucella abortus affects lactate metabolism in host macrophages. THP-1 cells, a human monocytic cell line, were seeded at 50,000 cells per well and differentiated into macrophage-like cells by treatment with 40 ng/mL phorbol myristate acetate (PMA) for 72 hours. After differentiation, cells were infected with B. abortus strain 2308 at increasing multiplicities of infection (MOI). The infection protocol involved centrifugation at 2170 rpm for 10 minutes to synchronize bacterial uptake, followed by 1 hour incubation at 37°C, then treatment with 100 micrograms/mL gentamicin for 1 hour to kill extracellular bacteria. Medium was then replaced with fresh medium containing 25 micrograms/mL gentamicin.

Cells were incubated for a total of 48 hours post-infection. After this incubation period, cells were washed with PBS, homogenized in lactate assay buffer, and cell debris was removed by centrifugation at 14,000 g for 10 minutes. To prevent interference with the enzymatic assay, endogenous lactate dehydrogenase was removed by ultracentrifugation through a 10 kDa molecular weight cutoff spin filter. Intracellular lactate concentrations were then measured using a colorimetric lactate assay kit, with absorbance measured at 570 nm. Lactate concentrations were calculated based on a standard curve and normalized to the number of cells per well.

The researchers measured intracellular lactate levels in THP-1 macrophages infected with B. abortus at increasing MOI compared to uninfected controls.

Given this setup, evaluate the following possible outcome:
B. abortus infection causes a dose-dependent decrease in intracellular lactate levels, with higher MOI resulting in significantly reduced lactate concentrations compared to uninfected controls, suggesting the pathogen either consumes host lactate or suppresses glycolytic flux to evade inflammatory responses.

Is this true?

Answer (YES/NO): NO